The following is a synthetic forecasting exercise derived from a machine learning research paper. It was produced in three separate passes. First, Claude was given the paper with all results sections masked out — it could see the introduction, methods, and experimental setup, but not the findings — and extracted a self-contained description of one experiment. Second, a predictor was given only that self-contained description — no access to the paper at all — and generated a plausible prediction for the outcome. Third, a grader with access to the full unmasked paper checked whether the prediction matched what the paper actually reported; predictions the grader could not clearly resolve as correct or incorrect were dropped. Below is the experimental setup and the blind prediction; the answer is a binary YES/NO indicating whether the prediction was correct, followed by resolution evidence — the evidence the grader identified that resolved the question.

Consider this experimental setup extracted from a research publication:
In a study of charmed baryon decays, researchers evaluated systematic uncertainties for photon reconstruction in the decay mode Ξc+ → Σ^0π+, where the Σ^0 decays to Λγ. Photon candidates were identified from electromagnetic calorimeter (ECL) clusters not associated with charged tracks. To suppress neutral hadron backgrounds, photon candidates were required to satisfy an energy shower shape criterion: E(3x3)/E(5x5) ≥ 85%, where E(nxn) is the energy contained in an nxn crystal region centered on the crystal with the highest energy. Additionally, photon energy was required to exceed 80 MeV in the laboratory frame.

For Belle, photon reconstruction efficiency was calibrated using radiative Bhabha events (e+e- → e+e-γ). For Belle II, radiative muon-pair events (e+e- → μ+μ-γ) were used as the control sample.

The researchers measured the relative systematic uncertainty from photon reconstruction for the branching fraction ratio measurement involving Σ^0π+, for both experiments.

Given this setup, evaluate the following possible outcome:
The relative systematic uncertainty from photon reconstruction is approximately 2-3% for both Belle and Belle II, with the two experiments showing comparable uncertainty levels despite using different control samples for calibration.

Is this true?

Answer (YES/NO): NO